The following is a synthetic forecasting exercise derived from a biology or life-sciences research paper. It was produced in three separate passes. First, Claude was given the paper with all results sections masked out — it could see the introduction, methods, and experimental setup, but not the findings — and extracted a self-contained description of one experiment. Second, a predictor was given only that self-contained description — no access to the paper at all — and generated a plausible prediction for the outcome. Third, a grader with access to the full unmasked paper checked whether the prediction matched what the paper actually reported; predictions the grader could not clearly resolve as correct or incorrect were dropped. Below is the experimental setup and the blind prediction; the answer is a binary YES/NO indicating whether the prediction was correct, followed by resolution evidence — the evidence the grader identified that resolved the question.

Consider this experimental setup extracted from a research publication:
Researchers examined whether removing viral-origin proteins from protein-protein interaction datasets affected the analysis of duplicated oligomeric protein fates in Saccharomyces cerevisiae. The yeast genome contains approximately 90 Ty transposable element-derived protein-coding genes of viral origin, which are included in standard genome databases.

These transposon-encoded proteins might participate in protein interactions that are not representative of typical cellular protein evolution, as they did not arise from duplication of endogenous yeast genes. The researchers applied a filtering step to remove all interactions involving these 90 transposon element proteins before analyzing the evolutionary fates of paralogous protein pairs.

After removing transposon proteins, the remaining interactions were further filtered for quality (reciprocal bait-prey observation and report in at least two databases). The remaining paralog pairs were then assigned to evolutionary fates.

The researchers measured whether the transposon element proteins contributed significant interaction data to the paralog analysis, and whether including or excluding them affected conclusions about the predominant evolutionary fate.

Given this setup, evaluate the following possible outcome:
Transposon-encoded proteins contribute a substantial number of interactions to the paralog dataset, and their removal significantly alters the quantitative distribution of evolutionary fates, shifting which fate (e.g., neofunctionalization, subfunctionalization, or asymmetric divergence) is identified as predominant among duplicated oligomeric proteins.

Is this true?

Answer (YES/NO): YES